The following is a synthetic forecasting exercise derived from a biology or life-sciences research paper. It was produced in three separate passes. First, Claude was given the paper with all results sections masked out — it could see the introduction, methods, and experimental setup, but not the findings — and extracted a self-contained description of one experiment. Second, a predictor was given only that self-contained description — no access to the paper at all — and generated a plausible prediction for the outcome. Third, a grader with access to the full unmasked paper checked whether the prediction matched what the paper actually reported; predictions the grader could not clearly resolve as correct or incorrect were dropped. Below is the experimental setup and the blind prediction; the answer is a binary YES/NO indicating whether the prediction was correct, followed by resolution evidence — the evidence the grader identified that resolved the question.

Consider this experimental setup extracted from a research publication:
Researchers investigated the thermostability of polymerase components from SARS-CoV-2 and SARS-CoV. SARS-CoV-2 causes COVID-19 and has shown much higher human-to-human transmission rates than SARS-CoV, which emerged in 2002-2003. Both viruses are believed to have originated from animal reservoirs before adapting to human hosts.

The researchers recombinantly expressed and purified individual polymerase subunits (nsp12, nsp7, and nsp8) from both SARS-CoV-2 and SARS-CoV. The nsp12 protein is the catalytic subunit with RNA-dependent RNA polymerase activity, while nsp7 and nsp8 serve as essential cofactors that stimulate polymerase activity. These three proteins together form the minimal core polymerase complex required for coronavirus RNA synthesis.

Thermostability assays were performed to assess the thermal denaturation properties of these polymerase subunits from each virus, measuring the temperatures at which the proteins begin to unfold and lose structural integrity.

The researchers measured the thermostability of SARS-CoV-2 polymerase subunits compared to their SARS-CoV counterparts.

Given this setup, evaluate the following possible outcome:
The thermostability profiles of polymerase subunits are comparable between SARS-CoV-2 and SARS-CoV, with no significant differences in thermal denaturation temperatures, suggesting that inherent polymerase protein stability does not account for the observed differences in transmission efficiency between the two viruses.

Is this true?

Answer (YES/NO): NO